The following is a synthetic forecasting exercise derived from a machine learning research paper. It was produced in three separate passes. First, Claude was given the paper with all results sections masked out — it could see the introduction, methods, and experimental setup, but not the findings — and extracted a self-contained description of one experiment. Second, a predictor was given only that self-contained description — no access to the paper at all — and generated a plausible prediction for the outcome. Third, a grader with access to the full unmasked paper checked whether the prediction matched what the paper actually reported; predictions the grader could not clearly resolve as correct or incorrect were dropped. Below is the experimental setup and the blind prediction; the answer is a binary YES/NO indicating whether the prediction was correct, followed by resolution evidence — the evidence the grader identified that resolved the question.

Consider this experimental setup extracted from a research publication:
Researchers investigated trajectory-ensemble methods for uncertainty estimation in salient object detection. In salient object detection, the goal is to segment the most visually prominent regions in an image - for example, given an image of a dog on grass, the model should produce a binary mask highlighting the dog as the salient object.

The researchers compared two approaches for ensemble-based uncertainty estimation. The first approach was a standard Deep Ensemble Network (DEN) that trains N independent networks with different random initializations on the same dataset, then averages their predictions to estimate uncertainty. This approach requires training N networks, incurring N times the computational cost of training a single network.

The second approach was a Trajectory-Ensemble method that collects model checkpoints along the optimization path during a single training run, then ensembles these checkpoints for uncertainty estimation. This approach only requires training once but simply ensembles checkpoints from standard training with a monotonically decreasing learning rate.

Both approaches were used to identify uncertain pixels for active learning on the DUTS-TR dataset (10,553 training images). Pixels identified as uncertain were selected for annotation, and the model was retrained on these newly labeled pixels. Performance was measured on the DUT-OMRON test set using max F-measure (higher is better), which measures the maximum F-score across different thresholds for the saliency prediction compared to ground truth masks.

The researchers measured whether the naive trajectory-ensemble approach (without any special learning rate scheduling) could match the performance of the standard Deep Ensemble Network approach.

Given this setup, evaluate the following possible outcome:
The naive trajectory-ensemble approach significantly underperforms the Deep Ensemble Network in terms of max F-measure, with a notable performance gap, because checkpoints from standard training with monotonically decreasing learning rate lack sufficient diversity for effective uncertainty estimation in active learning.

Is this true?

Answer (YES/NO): YES